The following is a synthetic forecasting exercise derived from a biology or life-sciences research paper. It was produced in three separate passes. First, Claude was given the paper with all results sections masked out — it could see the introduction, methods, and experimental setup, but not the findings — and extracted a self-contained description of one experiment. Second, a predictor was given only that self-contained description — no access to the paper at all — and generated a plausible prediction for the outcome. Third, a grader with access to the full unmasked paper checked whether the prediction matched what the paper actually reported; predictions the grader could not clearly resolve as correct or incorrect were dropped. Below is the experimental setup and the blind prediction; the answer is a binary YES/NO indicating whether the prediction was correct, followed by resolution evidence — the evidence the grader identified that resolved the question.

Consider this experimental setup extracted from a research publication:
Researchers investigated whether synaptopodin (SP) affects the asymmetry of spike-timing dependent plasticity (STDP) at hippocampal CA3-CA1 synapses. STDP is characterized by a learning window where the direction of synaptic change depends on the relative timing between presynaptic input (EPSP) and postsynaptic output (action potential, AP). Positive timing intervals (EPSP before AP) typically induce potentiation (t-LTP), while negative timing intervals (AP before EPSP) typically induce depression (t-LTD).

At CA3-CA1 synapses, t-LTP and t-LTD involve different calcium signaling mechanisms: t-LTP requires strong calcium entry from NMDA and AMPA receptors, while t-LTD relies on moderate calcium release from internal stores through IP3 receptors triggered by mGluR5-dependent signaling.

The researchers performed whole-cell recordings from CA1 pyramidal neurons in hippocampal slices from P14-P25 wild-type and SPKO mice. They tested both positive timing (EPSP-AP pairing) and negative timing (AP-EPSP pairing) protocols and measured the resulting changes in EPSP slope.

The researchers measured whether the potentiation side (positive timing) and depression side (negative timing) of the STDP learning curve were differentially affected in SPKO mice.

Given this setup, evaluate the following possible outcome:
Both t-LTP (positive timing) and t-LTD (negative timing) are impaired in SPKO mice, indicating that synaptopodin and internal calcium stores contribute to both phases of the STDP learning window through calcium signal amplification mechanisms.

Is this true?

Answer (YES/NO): NO